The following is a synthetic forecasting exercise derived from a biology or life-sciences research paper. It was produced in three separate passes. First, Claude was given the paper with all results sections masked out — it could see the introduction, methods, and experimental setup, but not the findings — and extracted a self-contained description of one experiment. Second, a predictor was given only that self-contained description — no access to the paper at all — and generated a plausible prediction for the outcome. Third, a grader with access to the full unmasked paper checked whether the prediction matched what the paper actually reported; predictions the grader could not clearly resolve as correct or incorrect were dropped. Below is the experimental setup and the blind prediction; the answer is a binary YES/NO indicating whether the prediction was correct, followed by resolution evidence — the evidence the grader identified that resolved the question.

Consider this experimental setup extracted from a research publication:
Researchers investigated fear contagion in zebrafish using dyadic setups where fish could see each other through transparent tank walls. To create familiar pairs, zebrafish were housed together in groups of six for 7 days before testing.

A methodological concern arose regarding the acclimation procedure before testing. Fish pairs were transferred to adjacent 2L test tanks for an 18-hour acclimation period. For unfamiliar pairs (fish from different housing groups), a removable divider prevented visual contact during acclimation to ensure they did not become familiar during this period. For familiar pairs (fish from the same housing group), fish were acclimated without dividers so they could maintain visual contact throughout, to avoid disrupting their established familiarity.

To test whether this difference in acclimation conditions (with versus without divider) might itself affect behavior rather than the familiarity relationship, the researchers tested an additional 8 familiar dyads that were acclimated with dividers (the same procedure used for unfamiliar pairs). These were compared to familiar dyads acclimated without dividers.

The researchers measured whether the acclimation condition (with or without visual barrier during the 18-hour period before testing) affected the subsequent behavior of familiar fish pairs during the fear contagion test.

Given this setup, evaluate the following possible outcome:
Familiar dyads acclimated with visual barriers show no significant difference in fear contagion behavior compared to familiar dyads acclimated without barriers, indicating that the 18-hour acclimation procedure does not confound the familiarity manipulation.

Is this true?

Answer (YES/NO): YES